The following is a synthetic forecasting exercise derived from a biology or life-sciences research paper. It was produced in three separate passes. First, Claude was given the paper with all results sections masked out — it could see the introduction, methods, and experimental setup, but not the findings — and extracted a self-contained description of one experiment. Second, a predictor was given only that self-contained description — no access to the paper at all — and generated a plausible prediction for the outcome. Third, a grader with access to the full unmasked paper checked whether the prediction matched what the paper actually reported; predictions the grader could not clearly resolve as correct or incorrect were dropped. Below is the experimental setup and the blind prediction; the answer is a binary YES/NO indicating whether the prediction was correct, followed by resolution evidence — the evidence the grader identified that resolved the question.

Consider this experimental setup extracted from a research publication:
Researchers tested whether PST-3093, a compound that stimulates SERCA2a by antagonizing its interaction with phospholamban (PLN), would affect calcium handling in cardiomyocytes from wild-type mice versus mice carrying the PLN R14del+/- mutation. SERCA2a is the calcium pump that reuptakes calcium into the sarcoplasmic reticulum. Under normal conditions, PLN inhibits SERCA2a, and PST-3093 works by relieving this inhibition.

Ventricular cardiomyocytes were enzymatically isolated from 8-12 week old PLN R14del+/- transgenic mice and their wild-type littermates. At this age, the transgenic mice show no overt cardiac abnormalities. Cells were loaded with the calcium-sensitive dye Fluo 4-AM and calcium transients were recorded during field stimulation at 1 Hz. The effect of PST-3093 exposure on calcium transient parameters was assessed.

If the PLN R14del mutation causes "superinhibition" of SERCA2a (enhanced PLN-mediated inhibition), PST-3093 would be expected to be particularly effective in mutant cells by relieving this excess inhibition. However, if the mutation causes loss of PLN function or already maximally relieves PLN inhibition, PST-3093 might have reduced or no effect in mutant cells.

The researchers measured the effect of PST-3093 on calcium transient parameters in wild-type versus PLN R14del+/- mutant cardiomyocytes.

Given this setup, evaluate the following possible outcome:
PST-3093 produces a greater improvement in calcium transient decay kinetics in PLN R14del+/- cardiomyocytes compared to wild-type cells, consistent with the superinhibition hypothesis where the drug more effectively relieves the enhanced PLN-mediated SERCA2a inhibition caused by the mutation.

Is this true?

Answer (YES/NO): NO